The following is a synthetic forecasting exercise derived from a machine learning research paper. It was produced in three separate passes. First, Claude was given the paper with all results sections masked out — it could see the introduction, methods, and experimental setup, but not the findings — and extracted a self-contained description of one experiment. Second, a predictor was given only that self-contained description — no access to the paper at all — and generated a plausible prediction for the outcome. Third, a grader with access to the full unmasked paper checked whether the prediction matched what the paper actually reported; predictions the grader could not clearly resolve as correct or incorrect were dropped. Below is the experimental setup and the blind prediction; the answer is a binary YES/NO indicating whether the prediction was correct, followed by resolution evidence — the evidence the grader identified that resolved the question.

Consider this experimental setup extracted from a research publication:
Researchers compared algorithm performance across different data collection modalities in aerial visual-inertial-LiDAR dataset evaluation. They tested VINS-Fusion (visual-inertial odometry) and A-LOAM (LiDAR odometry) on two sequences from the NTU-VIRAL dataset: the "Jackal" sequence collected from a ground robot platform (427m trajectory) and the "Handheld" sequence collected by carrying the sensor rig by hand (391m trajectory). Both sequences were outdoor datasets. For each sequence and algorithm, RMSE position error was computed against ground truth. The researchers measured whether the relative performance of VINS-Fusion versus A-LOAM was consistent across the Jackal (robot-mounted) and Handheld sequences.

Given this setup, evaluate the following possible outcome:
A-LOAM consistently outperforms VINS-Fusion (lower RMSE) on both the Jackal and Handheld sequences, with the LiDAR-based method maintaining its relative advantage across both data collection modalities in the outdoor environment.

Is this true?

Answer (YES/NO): NO